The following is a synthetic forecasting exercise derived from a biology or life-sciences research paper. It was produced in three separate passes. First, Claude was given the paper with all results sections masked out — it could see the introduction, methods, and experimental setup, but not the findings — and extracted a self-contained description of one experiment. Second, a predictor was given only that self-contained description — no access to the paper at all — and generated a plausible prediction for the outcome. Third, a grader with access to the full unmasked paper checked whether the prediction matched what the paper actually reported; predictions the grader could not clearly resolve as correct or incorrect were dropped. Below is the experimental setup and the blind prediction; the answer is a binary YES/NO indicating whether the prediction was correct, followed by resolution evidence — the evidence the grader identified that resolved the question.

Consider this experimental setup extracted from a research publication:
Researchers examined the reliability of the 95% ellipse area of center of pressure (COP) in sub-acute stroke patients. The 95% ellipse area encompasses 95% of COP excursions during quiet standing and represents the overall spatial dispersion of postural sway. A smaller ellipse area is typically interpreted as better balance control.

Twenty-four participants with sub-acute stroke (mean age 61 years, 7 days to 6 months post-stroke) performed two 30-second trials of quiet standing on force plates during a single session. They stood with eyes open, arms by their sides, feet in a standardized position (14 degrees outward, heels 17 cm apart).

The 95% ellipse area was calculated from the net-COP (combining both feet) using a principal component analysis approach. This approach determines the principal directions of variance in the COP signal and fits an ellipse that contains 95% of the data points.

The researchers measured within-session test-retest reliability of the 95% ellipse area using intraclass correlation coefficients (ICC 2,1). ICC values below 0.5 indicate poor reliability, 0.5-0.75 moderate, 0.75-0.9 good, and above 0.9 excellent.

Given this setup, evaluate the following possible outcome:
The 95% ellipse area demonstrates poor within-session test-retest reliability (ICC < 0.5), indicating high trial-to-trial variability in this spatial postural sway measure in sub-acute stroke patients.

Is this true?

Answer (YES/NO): NO